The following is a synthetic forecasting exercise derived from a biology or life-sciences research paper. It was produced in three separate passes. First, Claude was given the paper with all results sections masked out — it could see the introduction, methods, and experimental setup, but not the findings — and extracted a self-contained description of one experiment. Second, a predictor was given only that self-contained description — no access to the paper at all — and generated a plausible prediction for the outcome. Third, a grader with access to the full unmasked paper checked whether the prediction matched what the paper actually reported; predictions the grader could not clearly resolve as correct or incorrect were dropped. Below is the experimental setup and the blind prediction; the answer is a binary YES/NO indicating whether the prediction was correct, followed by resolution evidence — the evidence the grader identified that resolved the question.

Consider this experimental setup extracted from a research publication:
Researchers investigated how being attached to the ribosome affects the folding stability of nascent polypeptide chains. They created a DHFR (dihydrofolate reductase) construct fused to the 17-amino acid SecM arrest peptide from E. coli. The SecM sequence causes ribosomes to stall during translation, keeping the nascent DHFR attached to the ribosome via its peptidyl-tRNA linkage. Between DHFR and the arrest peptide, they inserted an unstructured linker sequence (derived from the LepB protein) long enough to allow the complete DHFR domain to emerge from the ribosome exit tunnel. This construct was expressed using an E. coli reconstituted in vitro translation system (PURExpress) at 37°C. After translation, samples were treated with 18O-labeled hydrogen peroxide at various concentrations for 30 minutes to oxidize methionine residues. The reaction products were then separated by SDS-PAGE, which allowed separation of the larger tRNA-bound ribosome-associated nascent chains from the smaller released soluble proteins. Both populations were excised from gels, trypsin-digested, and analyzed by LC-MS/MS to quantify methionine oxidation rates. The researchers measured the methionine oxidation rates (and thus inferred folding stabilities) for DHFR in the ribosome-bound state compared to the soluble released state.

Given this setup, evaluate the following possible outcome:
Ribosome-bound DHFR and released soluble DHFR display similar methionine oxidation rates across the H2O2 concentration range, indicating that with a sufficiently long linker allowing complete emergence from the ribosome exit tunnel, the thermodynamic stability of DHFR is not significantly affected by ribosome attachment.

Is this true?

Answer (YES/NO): NO